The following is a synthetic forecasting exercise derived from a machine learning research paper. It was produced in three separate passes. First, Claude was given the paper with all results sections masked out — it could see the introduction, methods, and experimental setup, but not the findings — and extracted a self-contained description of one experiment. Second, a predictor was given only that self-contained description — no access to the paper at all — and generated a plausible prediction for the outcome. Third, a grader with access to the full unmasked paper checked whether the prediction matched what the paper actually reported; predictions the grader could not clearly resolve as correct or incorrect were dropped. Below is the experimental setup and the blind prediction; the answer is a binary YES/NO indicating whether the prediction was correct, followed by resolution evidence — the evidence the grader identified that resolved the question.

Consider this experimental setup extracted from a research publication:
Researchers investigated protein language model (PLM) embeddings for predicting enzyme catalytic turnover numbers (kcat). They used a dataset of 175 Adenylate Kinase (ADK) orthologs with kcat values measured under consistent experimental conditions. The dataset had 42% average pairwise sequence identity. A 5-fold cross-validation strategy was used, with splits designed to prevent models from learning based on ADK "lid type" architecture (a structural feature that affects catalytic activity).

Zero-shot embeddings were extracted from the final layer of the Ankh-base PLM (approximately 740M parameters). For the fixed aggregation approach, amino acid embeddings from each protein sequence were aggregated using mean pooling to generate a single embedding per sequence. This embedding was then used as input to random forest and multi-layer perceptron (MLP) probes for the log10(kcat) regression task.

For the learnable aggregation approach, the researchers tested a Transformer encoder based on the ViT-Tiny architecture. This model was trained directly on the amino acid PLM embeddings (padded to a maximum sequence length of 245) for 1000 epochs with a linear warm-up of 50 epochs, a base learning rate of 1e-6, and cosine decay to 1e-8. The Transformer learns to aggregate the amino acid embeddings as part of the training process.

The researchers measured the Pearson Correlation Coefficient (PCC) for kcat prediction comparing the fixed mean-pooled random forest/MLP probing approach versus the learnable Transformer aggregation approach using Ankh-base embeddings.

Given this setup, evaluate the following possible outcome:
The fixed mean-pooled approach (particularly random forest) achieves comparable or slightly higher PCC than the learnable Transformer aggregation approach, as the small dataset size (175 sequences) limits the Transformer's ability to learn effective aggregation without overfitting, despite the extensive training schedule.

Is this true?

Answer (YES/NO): NO